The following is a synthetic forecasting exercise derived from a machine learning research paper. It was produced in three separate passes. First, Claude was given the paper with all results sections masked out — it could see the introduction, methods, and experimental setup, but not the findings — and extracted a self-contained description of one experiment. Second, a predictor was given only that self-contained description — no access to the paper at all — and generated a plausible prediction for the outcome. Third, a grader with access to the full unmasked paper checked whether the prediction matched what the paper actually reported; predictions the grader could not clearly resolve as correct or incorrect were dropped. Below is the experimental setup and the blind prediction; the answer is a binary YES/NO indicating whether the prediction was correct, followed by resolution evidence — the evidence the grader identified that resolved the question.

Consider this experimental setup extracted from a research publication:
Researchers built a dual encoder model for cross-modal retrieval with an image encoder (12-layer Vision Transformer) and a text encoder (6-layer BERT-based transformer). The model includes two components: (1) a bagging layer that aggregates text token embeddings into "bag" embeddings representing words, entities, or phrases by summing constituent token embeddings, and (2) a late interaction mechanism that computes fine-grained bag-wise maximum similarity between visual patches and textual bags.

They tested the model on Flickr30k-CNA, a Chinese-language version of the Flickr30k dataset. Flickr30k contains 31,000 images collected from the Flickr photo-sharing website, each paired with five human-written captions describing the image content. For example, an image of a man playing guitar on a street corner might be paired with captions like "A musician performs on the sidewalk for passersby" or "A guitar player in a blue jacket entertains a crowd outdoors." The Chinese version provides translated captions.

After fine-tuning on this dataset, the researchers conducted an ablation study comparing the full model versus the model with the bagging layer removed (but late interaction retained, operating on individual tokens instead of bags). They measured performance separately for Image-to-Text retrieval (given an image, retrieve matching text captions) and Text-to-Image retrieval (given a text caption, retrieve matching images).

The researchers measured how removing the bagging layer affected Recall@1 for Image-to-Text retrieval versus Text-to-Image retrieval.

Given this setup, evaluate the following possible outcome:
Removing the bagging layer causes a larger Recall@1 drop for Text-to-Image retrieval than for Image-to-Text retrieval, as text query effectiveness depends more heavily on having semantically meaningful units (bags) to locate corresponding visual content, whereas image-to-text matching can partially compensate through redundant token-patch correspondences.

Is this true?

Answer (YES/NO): NO